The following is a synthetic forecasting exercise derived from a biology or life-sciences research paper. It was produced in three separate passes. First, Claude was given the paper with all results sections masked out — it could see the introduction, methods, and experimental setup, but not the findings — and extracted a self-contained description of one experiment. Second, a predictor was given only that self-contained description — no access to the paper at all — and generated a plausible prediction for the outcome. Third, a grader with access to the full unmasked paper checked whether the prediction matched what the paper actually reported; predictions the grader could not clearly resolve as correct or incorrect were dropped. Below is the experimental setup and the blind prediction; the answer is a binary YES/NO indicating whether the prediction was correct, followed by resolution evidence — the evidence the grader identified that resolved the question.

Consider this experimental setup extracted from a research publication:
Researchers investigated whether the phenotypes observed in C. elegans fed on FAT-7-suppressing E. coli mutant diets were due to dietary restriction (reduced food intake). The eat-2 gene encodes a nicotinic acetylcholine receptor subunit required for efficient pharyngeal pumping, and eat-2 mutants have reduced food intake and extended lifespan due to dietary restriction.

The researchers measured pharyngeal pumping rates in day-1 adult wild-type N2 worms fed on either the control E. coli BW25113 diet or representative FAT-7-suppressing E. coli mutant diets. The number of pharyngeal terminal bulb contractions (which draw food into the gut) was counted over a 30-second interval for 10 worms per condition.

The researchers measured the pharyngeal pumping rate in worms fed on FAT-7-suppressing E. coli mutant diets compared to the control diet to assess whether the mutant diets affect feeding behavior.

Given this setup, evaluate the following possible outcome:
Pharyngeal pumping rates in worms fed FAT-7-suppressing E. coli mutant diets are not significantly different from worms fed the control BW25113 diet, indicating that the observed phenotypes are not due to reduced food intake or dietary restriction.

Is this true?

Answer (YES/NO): NO